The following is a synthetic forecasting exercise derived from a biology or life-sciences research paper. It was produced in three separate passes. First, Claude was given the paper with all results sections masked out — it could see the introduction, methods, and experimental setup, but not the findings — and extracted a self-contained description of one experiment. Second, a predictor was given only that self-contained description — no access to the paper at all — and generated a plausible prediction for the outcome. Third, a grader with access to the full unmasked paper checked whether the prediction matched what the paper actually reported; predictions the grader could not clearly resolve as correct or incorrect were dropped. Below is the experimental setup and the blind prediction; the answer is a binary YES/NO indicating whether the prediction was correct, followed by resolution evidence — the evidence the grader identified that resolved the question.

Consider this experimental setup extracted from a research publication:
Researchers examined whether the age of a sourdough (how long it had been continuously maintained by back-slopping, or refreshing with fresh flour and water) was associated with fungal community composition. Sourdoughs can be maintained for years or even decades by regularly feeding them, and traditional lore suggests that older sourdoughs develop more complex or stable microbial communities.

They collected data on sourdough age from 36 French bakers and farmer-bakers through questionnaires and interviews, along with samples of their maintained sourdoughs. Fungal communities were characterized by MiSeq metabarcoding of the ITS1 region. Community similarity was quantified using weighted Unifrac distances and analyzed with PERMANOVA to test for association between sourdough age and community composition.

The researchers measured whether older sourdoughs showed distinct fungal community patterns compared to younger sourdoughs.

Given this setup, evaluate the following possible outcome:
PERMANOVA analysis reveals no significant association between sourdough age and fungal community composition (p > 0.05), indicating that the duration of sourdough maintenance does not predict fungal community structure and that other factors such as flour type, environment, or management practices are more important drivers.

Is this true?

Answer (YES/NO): YES